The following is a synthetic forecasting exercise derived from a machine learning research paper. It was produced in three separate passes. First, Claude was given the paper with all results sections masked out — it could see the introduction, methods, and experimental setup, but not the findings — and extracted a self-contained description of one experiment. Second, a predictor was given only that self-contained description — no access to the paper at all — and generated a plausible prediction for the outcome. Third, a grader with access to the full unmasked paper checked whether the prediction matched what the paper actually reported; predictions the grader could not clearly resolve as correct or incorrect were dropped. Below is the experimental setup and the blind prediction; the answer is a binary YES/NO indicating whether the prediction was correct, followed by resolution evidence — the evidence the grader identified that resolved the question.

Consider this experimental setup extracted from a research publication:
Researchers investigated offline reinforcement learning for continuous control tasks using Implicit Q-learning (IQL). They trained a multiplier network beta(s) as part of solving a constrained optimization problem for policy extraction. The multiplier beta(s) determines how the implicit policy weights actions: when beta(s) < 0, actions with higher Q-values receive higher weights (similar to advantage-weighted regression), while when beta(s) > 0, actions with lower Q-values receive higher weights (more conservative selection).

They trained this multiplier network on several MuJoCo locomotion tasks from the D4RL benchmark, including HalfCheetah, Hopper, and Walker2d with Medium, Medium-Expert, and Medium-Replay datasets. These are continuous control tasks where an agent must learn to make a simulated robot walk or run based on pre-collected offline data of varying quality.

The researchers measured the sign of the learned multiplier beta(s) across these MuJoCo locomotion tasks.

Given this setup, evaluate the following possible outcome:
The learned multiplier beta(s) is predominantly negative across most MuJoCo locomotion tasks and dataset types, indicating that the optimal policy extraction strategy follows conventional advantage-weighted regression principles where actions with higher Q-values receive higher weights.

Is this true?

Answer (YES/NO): YES